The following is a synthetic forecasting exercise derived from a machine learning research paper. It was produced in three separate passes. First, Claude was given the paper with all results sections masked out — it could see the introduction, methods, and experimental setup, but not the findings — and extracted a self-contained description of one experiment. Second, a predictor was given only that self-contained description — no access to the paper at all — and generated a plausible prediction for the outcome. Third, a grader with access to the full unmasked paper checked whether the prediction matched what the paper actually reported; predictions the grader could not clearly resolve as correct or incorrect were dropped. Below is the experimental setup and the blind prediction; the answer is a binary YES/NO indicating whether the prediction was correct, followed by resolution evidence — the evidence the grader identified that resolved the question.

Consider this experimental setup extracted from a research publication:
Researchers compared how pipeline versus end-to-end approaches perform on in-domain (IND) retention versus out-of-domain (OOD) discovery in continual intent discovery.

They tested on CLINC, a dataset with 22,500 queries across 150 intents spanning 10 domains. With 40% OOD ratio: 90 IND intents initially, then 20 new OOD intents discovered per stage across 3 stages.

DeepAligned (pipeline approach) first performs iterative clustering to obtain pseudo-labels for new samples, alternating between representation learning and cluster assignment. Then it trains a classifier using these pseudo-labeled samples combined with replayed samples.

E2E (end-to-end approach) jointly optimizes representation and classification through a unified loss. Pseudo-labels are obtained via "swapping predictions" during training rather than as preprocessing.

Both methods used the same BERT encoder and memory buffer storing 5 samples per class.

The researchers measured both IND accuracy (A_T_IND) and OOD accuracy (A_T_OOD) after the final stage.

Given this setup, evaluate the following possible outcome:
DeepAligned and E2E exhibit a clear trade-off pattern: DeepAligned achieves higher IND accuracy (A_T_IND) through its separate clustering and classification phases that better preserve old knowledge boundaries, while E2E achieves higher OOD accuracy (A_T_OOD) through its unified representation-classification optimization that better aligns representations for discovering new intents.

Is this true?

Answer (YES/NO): YES